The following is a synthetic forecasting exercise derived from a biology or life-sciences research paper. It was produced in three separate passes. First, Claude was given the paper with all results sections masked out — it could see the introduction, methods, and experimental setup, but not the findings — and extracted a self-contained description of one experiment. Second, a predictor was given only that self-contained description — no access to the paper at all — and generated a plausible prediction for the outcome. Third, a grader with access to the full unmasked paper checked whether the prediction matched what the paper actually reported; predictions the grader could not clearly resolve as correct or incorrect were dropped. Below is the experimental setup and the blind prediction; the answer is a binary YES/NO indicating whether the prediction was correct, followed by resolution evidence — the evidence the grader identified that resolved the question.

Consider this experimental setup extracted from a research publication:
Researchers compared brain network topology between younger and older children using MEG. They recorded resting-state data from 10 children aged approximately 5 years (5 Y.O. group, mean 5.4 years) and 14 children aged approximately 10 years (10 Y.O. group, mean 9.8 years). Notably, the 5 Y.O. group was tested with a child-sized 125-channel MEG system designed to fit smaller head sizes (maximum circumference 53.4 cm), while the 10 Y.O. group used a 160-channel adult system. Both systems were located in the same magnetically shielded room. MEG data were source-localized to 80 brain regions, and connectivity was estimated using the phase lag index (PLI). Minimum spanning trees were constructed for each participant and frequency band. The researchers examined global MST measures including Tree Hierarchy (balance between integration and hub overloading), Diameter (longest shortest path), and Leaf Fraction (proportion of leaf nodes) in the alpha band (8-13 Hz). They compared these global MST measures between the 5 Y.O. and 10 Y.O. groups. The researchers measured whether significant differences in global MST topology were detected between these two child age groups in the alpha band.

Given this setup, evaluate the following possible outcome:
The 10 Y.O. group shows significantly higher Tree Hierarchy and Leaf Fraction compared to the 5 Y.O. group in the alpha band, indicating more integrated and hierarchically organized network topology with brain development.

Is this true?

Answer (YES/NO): NO